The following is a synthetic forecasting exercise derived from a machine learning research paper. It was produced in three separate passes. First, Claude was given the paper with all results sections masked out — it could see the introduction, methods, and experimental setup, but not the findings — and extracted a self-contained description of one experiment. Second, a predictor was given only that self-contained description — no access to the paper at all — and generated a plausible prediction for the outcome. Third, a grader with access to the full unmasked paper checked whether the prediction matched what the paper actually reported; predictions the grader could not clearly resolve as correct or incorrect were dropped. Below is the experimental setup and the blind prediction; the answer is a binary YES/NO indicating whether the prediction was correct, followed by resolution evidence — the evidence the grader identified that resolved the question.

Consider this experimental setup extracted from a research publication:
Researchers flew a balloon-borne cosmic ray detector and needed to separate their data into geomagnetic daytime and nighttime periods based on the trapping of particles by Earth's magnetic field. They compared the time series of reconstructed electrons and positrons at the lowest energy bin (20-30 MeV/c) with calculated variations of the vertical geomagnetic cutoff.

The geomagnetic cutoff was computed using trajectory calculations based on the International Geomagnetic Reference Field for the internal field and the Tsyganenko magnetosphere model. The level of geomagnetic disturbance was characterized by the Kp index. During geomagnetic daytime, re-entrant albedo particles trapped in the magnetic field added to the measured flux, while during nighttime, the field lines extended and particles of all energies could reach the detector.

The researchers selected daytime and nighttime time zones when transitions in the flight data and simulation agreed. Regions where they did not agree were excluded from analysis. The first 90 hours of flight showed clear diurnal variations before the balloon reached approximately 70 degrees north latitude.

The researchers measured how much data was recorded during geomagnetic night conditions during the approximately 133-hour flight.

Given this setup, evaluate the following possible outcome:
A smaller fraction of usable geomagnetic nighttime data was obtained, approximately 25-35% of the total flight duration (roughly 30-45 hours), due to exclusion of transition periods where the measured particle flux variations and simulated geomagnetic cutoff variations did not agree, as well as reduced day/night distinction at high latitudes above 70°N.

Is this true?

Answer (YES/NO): NO